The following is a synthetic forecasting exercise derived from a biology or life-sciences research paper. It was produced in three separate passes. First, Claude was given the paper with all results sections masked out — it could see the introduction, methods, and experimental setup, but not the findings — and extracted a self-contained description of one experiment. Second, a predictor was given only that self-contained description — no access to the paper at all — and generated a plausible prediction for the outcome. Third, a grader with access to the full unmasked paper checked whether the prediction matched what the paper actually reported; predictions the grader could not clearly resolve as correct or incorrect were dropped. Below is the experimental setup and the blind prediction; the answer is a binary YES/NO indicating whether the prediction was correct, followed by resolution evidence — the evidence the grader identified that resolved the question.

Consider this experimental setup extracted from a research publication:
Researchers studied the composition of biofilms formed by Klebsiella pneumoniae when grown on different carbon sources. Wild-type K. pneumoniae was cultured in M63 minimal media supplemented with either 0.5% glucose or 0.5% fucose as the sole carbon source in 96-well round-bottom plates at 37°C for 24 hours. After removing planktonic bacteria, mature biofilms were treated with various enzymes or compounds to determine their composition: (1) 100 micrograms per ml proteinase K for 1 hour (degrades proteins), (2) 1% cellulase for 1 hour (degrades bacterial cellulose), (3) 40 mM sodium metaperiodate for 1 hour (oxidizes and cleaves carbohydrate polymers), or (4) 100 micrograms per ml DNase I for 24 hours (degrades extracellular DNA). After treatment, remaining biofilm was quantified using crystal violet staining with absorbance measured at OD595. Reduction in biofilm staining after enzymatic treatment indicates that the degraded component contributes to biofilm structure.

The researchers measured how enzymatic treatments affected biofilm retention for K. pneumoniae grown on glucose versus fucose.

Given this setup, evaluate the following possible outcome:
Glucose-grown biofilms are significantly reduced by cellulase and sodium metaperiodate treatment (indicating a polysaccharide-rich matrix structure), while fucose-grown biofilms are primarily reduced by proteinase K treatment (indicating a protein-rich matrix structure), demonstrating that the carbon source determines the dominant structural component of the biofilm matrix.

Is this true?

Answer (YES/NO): NO